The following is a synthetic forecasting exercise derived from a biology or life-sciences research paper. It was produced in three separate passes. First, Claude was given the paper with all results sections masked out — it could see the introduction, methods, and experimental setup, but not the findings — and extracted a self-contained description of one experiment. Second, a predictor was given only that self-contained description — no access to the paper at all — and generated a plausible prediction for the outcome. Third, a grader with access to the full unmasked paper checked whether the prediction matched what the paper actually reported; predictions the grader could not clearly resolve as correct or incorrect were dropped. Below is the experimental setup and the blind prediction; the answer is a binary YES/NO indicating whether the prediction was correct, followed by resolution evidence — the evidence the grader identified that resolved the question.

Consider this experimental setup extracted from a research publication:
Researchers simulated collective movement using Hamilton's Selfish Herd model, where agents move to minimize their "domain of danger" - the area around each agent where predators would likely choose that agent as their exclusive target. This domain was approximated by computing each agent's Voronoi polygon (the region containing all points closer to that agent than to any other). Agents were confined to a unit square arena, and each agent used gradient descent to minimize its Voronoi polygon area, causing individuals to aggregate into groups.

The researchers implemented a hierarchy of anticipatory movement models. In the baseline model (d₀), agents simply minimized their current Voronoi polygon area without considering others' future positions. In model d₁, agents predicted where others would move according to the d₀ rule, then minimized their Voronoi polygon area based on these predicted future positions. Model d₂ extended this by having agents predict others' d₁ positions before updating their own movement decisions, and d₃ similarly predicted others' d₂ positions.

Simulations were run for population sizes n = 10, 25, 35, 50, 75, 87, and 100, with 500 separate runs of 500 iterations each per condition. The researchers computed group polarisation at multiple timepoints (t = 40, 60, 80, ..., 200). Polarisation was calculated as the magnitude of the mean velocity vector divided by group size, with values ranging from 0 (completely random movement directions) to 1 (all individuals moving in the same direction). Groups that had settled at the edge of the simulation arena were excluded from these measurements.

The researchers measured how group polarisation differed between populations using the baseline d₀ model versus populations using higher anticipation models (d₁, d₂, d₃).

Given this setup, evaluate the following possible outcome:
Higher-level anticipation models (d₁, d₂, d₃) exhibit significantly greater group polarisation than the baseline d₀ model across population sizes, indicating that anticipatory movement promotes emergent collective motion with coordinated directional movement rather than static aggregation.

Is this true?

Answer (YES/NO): YES